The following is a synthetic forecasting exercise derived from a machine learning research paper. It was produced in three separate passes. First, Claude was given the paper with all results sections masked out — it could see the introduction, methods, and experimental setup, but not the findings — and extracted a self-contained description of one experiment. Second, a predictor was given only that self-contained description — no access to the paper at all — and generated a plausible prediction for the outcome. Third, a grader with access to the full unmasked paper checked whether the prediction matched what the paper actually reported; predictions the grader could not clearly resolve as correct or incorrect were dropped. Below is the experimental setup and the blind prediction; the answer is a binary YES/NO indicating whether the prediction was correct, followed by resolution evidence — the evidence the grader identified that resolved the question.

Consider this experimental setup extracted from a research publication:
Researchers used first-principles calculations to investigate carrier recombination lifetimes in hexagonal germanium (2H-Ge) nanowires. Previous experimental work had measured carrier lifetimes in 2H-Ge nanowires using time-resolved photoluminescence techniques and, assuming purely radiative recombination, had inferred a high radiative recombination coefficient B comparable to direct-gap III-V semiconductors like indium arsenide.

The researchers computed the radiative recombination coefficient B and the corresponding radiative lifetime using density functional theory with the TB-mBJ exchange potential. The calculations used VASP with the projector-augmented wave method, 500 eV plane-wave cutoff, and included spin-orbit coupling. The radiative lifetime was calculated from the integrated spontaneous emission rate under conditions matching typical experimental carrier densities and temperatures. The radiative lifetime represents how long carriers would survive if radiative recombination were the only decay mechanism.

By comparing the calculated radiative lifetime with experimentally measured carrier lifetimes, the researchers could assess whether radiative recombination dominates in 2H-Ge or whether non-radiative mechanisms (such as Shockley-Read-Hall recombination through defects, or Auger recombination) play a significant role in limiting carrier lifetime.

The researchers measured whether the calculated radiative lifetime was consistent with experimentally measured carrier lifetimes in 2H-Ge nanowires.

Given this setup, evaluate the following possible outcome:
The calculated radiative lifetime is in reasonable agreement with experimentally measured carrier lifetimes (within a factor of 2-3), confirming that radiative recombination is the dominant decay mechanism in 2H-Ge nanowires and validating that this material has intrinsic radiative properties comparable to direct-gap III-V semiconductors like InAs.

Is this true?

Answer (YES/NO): NO